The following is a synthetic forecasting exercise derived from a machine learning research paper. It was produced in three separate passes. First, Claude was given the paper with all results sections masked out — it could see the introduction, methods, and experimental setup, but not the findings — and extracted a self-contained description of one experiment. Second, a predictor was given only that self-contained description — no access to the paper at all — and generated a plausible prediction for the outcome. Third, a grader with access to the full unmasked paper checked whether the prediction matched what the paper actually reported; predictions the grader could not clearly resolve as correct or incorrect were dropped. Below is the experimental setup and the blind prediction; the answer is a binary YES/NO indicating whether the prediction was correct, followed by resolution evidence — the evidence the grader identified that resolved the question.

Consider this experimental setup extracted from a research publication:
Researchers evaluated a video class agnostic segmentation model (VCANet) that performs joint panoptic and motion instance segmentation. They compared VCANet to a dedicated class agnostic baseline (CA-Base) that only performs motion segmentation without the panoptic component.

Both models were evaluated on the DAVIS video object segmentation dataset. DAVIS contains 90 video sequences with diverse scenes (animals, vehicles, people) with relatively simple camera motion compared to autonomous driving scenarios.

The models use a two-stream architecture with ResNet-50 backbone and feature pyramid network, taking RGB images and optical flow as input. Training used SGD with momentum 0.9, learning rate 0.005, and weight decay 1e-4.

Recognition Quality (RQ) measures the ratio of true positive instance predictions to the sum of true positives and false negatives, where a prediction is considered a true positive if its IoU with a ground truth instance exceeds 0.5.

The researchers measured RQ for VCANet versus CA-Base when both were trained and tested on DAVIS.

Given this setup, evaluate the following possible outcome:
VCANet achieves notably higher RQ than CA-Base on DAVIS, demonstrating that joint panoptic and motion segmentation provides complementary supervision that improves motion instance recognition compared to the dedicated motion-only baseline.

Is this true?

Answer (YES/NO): NO